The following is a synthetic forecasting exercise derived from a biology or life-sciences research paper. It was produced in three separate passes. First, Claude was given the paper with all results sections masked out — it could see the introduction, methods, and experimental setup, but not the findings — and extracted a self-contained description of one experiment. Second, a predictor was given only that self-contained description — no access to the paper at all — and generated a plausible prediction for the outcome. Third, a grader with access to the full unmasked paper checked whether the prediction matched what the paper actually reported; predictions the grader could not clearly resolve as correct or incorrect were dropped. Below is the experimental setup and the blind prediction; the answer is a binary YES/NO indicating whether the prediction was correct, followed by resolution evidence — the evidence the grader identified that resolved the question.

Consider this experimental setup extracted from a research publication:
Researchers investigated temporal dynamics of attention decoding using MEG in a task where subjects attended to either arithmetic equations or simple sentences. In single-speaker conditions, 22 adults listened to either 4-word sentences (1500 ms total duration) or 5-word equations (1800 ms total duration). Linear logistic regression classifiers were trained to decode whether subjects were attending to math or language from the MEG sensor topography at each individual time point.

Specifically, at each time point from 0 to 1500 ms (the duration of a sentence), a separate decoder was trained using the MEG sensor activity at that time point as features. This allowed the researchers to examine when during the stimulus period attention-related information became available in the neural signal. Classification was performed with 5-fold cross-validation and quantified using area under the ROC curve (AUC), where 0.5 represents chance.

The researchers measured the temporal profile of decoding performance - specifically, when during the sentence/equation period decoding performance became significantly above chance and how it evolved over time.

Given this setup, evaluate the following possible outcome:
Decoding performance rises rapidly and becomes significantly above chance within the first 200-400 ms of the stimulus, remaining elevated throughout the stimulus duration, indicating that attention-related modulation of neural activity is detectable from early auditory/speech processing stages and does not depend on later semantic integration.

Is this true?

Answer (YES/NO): NO